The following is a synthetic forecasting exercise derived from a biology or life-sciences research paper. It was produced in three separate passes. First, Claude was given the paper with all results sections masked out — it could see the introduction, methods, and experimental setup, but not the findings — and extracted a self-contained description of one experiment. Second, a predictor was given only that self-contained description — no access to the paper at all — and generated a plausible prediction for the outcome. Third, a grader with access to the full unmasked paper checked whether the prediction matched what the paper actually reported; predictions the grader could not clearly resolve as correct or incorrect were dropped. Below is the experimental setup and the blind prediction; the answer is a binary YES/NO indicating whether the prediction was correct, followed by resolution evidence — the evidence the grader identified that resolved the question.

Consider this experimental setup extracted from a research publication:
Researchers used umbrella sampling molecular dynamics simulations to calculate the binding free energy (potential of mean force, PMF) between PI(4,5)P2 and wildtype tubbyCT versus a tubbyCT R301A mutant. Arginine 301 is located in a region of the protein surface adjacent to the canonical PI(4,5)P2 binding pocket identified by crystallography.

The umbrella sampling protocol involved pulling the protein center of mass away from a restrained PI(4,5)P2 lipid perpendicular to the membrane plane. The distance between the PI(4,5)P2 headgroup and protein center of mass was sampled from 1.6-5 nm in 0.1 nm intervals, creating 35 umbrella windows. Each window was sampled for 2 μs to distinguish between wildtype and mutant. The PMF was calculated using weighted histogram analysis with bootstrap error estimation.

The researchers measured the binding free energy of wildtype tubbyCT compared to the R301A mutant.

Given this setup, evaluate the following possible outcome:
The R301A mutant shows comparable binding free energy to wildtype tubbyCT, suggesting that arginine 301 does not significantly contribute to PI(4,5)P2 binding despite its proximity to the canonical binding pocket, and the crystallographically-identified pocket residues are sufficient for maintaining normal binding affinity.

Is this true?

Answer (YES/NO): NO